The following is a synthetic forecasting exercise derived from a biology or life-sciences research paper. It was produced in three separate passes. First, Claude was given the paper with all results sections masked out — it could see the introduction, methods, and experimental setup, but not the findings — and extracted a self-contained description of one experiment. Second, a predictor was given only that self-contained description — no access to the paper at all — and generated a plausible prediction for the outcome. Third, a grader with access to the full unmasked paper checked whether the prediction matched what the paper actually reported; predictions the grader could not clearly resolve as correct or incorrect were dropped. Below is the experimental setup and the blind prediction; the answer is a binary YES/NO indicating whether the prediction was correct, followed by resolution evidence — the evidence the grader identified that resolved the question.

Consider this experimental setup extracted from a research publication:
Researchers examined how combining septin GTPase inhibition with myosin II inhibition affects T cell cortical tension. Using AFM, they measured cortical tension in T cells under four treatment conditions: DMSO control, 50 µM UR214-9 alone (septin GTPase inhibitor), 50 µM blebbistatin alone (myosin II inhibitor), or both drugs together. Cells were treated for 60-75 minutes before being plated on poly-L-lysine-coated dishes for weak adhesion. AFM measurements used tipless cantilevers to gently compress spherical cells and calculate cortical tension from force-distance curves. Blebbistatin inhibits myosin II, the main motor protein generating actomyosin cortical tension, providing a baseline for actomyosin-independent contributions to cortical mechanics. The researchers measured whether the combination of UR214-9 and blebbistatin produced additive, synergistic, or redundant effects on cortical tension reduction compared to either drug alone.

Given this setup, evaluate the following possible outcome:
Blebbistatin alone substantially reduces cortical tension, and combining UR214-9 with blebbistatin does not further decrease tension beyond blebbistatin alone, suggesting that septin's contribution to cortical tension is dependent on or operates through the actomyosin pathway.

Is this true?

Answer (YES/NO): NO